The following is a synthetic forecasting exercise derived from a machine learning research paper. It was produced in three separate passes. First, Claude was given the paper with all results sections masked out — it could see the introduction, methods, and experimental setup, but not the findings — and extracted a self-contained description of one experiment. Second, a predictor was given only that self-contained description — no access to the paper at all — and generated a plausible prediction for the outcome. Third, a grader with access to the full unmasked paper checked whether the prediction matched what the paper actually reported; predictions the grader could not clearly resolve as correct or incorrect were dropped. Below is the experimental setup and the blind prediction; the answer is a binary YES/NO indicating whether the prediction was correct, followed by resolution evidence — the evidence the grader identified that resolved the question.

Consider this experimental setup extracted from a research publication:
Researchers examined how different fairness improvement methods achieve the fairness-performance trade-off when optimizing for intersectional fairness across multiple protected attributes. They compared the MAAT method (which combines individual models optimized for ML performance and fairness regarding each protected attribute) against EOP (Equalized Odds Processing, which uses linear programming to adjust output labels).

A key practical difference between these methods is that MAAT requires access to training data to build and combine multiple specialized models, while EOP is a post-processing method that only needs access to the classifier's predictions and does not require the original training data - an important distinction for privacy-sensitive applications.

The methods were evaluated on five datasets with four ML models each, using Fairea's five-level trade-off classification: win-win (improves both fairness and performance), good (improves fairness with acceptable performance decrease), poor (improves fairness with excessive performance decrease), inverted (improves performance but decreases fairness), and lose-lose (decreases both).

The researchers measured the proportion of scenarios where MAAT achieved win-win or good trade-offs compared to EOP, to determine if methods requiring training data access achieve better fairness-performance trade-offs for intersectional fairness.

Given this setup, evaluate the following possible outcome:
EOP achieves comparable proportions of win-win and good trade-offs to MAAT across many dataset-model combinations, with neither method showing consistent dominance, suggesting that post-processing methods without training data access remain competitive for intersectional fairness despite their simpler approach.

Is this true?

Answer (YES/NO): NO